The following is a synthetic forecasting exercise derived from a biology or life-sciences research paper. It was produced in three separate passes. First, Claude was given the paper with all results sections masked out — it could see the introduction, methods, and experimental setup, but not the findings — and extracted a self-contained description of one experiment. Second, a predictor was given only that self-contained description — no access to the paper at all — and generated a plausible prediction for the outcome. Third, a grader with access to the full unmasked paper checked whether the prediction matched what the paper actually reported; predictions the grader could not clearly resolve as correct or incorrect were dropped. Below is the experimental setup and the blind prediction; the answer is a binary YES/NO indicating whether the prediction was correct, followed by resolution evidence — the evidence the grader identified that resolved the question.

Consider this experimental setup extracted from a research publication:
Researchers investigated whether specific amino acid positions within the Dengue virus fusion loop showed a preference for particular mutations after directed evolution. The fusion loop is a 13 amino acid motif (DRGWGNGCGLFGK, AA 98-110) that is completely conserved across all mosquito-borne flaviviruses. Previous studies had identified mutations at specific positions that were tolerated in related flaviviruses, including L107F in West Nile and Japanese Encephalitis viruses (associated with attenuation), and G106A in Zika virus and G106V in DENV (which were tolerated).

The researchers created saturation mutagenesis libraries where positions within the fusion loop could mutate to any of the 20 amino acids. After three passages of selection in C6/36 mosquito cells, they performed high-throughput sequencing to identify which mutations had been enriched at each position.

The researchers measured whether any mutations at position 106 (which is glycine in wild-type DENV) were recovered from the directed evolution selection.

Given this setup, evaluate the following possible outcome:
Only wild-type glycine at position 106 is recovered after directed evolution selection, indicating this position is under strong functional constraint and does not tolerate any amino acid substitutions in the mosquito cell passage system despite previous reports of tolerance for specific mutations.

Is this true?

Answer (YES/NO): NO